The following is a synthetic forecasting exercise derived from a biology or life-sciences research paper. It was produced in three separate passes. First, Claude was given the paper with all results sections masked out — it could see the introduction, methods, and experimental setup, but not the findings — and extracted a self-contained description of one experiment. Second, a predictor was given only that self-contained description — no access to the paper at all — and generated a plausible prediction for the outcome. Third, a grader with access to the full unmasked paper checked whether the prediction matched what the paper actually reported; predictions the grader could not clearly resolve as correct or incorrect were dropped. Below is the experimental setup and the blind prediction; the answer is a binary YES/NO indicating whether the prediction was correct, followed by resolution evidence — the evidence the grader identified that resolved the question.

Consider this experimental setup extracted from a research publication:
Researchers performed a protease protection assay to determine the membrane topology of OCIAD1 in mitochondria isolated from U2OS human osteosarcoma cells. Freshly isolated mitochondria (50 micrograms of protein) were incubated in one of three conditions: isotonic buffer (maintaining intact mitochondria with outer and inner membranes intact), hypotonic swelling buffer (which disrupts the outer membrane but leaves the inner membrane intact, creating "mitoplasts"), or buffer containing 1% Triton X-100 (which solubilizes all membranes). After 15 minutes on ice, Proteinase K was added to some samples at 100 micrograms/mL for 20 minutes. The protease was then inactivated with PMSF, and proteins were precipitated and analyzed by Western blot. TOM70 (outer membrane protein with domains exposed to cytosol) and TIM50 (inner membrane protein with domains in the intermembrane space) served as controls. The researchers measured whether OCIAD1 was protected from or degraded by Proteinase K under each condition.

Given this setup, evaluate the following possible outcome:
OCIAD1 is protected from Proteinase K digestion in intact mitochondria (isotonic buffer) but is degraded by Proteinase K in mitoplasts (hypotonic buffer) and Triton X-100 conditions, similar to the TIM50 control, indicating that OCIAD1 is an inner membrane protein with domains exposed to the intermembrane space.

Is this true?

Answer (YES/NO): YES